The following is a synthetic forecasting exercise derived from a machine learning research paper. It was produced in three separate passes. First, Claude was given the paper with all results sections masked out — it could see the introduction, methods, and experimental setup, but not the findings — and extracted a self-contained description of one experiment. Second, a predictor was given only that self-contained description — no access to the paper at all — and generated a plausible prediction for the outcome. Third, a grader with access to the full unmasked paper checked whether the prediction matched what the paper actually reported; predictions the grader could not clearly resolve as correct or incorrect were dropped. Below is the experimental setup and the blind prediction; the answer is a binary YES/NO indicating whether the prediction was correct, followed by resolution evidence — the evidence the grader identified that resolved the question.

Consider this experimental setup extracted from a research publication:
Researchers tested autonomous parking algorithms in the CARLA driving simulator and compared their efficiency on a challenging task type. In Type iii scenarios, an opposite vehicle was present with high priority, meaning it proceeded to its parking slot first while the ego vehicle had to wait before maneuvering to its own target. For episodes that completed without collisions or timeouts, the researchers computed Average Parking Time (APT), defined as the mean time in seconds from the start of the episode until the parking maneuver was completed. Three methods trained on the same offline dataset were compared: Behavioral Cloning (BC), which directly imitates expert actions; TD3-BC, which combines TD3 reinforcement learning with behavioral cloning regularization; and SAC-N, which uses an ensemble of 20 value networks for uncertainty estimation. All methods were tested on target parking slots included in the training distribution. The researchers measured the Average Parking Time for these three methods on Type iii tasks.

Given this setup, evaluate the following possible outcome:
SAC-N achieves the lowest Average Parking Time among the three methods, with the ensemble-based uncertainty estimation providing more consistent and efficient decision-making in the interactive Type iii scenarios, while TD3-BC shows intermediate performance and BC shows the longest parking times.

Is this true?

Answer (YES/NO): YES